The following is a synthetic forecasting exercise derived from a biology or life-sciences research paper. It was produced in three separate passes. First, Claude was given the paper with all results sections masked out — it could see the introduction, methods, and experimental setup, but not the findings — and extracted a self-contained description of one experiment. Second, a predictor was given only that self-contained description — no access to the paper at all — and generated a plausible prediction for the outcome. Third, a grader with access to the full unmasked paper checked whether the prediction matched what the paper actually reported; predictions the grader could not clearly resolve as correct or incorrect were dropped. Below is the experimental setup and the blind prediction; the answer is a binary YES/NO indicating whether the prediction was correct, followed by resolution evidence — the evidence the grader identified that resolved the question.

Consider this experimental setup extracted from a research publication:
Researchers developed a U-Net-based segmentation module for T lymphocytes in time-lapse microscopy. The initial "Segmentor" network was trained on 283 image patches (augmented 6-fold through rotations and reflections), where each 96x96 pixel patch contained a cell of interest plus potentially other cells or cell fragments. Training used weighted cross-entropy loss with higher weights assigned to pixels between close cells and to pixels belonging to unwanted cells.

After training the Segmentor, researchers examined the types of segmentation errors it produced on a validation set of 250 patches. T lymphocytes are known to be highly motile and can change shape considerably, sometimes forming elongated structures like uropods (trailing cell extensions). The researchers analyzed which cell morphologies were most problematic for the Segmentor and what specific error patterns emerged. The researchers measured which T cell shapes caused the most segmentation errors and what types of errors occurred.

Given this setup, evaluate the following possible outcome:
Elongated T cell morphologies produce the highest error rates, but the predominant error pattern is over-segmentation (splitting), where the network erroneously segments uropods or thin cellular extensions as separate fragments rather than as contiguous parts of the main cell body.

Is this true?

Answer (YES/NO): NO